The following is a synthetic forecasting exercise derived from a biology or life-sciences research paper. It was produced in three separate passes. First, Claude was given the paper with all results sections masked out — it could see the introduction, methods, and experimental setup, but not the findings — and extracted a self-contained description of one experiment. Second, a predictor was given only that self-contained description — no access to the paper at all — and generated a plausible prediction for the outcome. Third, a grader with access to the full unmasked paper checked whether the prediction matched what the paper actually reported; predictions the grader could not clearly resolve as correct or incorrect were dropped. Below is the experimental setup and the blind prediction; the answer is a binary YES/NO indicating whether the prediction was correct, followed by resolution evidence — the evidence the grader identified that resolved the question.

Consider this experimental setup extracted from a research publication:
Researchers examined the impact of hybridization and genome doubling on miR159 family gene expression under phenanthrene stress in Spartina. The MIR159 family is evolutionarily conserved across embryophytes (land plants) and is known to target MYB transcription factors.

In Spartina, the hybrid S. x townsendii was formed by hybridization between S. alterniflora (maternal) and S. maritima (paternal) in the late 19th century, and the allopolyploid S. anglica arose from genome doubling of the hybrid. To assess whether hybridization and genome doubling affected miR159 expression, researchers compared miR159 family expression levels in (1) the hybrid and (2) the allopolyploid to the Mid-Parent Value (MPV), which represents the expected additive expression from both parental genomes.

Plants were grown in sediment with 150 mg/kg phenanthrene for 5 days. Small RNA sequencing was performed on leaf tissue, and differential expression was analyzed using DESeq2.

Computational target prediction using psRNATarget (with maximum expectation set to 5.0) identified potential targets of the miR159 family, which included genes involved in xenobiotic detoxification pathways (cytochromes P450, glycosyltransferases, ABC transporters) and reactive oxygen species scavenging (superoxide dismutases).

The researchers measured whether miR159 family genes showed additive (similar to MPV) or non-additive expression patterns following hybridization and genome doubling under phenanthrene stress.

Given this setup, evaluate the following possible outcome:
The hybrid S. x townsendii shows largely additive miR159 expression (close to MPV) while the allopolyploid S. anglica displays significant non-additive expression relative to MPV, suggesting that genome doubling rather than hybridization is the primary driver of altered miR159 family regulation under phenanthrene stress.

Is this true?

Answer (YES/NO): NO